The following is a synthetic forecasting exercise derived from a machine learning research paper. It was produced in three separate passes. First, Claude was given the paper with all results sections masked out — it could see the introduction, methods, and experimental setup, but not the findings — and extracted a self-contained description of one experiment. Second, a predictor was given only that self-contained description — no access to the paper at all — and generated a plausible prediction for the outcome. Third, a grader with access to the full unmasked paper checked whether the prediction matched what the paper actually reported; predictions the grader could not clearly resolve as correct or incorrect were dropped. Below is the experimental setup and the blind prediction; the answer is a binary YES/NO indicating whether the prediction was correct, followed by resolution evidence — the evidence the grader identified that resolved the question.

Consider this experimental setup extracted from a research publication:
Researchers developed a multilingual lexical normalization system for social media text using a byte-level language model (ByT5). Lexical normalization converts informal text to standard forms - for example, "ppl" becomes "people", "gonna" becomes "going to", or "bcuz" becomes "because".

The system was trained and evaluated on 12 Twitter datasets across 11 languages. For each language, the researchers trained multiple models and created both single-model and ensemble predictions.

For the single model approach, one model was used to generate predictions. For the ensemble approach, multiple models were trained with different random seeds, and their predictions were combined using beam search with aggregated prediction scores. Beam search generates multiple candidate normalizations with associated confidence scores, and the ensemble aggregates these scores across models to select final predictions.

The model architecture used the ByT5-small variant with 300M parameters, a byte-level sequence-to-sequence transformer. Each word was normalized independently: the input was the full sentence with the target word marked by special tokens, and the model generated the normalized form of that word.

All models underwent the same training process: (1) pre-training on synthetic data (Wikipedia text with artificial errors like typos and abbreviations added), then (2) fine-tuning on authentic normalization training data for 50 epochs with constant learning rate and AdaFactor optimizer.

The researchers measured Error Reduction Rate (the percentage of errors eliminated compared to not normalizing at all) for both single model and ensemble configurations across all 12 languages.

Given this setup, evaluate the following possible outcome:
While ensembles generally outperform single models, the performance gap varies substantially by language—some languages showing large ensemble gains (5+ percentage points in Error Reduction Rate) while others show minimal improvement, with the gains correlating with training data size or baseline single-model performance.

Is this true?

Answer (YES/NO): NO